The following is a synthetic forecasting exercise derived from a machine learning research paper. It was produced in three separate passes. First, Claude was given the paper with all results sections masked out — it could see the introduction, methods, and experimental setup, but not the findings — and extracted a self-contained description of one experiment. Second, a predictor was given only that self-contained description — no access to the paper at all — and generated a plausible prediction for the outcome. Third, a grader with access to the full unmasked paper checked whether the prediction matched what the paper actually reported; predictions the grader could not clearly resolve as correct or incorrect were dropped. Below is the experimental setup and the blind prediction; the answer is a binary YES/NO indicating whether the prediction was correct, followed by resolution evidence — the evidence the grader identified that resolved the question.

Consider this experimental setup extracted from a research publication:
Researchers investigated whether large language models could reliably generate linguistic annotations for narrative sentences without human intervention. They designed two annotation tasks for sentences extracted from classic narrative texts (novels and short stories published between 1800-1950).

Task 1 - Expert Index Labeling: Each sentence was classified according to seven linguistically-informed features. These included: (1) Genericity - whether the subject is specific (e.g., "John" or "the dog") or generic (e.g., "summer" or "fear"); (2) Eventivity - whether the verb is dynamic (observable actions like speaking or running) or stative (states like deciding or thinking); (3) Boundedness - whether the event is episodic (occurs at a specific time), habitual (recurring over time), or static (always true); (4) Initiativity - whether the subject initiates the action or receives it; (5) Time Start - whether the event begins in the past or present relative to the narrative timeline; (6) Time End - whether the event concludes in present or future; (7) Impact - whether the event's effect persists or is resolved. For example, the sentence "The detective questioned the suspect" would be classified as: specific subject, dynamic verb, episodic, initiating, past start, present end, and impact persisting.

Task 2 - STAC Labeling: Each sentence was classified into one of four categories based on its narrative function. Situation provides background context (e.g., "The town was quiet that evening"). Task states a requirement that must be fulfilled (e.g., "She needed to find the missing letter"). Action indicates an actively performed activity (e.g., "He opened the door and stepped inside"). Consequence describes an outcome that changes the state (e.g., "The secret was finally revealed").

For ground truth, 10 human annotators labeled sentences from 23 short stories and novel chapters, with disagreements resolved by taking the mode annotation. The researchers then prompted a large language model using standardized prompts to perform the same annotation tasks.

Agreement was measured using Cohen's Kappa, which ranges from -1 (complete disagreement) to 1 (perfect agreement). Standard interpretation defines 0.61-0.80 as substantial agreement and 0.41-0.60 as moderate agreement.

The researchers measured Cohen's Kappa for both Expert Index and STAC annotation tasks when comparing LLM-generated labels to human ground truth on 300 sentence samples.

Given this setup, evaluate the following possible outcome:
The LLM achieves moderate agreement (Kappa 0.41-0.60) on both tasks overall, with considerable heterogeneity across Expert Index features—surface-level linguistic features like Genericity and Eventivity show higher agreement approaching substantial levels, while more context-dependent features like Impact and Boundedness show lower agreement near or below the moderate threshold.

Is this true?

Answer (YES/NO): NO